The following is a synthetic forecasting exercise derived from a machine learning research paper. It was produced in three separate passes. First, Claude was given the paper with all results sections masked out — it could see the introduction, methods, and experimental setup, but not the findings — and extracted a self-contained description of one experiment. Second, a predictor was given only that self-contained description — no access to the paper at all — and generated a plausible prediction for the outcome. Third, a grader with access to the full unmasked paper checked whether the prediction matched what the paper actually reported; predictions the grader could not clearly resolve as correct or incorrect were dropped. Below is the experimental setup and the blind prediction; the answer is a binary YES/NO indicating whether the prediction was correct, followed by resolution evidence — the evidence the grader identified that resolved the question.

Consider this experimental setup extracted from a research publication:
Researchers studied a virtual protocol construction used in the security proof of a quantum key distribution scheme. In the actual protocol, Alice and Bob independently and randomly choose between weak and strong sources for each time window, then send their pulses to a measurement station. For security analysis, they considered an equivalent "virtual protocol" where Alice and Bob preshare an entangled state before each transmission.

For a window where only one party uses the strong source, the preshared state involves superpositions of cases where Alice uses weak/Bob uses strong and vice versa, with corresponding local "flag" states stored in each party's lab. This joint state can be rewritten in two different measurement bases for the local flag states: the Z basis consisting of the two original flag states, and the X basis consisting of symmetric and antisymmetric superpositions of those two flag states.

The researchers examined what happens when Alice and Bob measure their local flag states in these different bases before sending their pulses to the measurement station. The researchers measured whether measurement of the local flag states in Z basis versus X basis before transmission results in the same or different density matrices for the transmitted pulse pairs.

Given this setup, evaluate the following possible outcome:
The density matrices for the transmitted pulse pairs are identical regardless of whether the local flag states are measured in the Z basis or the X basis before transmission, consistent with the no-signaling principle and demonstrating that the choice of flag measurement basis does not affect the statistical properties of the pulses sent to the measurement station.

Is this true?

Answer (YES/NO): YES